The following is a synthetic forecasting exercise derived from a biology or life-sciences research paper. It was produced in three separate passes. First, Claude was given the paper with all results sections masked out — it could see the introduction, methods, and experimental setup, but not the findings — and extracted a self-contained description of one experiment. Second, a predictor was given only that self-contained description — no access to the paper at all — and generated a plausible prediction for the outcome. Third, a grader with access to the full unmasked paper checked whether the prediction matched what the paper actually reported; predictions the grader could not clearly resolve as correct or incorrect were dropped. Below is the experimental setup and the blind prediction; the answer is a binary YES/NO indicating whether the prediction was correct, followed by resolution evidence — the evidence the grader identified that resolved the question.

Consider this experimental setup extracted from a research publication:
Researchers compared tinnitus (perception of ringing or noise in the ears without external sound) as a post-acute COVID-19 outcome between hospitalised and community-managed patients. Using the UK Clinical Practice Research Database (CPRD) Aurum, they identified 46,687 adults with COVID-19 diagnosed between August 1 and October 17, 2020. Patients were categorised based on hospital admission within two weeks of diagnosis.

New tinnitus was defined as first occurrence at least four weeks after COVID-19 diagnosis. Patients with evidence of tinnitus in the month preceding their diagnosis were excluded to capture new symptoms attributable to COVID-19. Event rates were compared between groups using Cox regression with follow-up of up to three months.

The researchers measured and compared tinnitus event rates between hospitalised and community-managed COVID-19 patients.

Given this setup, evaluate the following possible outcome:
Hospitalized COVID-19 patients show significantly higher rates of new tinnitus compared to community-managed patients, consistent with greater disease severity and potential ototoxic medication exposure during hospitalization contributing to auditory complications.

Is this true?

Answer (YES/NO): NO